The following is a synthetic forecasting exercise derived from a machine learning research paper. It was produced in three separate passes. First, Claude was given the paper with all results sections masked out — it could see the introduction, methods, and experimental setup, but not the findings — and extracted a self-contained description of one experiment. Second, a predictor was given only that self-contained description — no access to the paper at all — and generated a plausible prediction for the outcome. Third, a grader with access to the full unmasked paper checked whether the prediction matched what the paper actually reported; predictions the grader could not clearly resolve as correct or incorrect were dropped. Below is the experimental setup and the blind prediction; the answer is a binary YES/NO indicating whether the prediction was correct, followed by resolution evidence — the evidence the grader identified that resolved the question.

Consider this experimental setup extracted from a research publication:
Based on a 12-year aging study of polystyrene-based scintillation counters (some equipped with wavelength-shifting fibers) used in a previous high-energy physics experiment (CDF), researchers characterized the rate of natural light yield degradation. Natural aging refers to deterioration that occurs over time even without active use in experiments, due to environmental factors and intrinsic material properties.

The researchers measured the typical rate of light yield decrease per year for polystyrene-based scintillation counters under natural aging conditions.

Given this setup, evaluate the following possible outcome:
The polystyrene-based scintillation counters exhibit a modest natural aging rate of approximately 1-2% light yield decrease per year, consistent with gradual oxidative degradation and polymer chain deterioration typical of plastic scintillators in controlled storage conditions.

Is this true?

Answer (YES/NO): NO